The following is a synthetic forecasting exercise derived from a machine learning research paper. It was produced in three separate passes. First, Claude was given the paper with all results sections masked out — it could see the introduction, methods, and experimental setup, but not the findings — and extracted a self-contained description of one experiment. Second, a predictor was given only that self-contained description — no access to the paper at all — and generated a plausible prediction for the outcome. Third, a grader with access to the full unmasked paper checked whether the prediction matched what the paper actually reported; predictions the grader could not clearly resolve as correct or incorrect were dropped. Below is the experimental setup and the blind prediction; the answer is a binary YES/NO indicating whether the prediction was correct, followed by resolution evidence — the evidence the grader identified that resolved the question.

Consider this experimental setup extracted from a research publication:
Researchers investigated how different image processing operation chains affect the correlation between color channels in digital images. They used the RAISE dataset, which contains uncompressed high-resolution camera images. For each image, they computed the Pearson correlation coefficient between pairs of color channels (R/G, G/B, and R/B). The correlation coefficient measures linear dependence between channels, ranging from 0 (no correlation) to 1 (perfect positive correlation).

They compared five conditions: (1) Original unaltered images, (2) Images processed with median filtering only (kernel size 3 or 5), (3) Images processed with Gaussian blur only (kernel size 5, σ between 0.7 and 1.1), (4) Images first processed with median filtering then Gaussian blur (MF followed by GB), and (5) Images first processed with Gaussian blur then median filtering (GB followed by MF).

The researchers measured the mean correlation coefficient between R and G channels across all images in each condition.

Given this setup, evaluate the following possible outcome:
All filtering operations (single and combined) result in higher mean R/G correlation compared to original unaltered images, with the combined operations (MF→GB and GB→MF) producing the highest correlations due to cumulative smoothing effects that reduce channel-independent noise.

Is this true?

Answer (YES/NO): NO